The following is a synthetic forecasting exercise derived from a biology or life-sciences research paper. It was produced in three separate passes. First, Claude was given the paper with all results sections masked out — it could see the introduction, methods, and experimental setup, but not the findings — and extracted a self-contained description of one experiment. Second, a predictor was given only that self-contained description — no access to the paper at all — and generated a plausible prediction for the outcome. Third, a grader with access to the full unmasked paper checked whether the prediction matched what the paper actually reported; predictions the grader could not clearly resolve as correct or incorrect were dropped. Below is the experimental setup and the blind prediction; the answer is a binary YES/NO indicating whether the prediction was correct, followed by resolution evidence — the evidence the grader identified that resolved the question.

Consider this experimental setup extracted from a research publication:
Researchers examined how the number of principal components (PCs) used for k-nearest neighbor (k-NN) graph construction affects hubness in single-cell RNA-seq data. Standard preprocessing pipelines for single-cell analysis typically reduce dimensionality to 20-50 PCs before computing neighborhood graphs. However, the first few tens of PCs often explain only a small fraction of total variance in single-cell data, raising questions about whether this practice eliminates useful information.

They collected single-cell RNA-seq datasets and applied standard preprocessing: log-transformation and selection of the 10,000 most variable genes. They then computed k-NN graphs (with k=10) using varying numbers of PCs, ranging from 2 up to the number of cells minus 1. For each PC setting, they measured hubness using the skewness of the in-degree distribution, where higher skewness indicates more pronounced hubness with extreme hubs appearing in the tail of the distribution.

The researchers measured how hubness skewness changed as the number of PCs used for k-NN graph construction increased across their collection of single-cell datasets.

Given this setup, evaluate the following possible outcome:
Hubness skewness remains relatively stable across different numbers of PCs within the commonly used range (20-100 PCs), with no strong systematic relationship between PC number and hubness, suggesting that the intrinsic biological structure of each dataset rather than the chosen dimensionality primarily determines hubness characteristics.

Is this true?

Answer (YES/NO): NO